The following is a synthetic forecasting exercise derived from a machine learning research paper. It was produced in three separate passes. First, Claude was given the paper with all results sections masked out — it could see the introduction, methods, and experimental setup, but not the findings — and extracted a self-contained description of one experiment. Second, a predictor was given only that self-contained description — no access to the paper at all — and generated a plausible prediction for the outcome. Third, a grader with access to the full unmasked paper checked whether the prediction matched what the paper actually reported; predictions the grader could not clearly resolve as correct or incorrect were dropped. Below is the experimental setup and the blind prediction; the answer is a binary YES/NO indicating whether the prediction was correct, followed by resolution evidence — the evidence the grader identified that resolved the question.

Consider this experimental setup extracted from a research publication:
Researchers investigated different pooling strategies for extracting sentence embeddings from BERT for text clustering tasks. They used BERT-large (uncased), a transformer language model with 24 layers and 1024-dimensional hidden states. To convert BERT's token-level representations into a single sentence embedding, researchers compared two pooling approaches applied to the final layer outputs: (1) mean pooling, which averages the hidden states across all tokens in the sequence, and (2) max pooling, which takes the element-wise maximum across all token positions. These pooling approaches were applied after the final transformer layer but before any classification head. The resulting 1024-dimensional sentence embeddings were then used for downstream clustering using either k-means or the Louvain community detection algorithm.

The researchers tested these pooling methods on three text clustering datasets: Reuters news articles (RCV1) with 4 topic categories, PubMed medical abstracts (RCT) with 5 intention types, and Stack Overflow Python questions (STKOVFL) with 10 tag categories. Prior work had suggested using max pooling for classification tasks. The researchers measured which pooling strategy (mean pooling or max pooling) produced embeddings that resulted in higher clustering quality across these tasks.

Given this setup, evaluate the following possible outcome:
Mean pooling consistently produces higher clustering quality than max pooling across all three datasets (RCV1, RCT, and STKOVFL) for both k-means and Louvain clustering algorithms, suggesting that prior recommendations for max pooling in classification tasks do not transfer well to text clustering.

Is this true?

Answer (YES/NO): YES